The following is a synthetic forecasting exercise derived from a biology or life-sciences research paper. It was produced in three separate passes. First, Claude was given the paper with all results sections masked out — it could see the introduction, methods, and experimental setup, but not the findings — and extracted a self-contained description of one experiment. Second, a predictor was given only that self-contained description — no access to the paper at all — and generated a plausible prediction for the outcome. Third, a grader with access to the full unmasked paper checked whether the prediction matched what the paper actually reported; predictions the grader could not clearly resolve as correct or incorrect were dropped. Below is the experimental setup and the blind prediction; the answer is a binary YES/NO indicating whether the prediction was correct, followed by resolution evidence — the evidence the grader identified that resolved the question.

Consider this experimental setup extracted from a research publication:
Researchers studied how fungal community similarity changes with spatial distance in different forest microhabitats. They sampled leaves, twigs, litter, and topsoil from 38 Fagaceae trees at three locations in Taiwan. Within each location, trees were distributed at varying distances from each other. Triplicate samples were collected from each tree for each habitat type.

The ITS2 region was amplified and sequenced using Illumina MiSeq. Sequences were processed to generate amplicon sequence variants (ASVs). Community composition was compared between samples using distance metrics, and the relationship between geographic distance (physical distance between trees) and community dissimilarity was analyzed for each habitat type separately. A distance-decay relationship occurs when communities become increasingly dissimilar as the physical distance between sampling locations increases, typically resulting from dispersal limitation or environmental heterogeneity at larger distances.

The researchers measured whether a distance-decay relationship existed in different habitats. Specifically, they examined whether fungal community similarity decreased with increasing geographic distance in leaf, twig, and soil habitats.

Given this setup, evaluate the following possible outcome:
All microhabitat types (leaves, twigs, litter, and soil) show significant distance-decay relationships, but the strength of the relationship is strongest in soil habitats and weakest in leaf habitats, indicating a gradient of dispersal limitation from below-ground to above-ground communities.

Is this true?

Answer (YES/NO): NO